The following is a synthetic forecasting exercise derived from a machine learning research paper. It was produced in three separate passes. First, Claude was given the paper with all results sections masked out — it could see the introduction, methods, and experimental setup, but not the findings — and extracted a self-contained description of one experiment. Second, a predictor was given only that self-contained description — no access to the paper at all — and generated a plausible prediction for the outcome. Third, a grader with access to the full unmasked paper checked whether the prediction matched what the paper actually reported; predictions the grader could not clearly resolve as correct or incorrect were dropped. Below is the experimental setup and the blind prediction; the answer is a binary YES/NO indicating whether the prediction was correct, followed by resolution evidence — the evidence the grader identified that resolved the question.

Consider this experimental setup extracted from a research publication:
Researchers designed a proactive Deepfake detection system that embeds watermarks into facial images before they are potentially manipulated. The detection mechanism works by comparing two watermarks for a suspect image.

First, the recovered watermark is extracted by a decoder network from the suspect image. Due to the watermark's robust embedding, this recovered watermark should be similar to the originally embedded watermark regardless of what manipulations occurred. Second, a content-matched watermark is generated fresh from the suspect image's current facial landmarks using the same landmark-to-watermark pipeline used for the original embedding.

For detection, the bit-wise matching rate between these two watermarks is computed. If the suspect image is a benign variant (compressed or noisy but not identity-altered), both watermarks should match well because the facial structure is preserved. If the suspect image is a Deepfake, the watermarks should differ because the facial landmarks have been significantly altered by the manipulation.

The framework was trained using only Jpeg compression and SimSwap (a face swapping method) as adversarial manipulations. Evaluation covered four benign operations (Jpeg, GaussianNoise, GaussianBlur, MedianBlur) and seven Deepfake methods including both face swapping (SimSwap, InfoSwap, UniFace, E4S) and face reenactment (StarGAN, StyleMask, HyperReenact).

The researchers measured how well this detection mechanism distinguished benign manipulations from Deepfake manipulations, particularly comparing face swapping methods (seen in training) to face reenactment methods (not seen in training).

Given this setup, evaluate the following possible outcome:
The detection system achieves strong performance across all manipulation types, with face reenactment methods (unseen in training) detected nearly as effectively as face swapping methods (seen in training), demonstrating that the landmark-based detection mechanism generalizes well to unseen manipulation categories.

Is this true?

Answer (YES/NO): YES